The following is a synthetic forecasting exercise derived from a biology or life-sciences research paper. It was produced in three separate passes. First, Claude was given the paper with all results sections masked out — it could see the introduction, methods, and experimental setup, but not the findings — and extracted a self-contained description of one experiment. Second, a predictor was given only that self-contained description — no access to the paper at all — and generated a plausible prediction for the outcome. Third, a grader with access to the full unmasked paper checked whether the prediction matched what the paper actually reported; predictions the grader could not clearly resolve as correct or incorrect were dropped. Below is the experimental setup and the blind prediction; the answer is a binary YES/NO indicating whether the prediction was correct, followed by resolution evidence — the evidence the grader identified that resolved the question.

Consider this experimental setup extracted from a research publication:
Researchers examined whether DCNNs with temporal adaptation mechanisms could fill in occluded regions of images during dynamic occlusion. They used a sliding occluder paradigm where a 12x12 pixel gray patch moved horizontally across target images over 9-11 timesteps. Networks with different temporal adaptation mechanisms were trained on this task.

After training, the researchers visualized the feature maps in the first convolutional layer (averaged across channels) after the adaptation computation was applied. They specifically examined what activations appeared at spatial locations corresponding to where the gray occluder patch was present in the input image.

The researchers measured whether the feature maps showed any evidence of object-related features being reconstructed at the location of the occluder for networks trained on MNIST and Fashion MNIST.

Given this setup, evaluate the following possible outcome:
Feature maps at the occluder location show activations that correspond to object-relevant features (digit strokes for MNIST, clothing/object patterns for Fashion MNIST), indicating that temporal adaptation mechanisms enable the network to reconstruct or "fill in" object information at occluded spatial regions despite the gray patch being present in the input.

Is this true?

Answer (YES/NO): YES